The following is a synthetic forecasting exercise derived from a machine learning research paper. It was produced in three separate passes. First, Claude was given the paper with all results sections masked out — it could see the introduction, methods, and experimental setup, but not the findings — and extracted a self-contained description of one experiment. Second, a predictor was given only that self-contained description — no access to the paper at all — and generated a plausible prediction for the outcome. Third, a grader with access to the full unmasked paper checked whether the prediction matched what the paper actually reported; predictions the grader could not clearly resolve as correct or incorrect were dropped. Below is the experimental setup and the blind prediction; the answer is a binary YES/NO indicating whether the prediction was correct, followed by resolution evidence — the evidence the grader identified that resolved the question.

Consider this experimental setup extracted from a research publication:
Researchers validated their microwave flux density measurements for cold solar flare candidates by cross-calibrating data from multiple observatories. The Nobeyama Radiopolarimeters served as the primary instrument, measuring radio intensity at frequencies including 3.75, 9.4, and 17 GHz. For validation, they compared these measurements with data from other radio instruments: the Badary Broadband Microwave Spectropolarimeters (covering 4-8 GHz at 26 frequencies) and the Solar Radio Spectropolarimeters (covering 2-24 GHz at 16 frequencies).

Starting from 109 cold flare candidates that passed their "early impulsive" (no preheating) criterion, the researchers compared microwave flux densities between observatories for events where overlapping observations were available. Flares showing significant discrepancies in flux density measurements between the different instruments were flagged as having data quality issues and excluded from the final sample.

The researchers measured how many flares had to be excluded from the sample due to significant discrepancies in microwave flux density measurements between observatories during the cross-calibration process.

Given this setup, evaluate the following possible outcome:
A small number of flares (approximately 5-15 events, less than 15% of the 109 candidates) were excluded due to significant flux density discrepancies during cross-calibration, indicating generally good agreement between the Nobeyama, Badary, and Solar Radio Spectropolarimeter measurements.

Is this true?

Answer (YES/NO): NO